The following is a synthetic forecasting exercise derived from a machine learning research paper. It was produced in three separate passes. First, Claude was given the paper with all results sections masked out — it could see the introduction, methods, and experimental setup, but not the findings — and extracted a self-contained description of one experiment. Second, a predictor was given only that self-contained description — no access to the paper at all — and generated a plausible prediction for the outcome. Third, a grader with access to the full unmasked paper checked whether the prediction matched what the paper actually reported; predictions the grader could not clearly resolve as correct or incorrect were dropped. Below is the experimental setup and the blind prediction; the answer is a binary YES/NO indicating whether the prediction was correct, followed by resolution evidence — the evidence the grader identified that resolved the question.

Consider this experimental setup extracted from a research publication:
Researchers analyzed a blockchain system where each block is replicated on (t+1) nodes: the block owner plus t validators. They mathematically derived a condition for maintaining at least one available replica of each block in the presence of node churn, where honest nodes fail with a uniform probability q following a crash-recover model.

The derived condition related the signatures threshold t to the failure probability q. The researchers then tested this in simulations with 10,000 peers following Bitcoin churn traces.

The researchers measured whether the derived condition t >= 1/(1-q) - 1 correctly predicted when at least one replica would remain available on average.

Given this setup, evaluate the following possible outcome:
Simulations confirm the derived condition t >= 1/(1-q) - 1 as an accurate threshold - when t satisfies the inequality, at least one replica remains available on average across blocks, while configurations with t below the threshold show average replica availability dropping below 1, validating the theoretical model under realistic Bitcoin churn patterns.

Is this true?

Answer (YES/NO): NO